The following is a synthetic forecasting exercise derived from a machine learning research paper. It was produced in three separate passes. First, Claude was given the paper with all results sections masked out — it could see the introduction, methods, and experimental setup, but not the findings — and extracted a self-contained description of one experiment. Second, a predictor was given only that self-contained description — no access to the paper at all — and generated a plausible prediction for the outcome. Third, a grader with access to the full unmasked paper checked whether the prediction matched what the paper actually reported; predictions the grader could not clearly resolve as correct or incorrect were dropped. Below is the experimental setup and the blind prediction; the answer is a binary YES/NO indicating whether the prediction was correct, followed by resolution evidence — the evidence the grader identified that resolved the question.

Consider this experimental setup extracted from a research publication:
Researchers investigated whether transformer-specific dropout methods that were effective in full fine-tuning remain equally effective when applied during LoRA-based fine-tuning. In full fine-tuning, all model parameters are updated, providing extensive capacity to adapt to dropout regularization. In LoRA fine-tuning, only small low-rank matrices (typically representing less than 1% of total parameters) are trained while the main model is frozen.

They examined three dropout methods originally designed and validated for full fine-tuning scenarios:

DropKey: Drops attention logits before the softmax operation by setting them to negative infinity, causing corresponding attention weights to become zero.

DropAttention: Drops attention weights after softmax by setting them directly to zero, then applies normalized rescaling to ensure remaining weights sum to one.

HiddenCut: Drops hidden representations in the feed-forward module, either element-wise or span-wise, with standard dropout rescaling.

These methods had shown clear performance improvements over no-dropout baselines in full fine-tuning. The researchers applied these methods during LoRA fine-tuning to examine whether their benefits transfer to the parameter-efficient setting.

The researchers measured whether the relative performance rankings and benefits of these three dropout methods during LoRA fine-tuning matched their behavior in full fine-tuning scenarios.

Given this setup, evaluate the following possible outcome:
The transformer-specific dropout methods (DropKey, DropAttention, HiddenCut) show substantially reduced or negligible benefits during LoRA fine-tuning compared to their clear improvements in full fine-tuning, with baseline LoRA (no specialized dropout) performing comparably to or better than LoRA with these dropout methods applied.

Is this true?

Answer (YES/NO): NO